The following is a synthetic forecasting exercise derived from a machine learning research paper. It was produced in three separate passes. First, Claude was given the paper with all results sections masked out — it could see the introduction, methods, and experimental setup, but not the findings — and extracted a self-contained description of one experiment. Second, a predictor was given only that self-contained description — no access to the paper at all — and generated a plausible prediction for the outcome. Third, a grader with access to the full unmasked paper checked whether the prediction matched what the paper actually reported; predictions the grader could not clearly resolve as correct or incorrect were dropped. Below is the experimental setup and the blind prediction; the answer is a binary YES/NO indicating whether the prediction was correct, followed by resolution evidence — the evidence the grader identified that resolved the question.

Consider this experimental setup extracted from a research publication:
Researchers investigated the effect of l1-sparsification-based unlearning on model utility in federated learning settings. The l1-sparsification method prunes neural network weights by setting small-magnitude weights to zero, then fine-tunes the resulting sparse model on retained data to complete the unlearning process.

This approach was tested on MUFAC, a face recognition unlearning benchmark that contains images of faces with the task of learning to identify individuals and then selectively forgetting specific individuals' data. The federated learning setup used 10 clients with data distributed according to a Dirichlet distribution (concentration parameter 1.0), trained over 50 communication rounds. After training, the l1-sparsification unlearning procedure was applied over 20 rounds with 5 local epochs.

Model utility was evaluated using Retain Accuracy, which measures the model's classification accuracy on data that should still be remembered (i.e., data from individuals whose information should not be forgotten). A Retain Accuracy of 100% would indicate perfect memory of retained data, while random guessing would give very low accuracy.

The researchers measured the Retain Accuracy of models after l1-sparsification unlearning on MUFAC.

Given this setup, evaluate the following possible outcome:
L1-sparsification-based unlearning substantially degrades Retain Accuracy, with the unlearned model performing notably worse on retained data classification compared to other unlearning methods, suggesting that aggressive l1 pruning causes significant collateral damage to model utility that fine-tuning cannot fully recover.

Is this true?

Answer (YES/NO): YES